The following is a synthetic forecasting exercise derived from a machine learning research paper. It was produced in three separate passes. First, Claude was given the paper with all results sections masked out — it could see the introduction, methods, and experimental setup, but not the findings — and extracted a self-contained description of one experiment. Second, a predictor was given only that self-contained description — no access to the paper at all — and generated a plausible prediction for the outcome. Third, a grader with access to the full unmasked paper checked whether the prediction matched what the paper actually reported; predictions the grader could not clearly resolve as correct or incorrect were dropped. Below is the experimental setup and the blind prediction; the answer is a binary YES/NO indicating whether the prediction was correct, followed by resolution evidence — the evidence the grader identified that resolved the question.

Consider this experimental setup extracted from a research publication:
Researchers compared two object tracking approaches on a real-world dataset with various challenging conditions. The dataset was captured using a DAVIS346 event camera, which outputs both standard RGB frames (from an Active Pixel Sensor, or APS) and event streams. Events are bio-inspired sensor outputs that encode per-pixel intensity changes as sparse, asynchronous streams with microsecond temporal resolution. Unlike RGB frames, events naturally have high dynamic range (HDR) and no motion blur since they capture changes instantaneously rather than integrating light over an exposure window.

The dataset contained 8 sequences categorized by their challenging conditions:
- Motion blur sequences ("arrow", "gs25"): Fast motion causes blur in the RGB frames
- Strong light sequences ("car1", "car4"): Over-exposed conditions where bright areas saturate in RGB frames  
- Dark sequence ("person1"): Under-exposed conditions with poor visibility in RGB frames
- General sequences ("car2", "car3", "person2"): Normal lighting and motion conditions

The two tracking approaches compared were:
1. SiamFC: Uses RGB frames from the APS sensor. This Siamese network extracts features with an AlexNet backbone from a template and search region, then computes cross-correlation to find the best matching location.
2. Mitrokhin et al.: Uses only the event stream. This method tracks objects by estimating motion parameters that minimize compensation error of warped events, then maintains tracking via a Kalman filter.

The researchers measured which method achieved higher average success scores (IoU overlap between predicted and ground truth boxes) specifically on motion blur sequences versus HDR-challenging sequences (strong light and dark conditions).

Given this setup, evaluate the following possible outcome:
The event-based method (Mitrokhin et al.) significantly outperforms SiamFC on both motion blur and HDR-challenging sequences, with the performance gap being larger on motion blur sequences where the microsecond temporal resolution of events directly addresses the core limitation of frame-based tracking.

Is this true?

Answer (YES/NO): NO